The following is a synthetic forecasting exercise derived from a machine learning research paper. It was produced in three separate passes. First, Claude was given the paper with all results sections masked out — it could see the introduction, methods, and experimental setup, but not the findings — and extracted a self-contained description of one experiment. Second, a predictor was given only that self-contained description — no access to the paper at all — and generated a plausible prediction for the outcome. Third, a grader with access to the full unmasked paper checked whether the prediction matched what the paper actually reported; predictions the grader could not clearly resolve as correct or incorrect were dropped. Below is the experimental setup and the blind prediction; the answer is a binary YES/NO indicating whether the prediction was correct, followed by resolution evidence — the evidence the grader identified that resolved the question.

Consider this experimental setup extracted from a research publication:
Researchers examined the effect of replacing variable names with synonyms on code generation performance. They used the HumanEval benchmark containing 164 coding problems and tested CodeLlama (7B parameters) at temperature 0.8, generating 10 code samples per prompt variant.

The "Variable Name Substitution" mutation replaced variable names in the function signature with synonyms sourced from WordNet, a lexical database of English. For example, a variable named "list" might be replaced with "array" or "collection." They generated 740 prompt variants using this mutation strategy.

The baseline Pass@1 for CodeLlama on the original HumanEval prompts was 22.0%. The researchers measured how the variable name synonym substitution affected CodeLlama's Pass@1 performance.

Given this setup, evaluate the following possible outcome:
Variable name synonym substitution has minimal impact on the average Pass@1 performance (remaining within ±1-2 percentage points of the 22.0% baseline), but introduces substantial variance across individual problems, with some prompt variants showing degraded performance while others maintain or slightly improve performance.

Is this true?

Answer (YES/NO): NO